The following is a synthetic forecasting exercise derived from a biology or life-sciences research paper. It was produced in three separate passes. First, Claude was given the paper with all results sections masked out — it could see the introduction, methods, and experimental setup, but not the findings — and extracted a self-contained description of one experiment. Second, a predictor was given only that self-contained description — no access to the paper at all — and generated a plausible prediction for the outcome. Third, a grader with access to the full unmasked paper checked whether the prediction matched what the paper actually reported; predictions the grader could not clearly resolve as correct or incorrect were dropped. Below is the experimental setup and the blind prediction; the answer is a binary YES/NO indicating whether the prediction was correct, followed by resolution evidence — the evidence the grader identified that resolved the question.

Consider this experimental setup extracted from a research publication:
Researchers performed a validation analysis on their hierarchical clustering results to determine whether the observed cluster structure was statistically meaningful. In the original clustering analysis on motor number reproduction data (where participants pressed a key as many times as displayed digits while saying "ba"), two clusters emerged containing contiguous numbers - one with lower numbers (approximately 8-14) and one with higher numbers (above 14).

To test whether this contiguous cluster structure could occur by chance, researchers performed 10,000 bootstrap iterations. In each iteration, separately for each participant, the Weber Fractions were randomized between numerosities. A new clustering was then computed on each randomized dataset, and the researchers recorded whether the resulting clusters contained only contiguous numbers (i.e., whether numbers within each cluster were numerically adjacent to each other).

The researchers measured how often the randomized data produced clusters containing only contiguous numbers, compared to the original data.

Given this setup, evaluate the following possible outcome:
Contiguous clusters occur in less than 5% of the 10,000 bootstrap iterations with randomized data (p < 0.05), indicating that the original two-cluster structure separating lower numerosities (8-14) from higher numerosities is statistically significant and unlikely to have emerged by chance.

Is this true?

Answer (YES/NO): YES